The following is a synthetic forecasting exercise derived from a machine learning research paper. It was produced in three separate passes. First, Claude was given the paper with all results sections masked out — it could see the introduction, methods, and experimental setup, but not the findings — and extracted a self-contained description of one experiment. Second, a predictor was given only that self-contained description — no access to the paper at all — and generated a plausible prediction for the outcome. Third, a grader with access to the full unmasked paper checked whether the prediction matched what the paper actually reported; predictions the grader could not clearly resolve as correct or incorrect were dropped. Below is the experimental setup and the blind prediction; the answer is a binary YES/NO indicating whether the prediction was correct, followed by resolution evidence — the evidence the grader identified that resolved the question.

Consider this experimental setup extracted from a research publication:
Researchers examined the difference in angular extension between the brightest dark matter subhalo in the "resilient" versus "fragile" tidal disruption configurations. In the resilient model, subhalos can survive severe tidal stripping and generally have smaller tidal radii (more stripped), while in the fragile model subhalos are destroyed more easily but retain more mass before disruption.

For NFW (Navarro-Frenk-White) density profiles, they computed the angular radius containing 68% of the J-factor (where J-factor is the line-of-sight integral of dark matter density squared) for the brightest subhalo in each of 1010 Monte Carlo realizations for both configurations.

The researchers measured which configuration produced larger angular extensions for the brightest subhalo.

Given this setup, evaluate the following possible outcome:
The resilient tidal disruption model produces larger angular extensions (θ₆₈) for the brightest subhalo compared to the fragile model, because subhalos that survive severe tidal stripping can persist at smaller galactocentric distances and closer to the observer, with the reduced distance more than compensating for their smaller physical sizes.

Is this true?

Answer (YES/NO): YES